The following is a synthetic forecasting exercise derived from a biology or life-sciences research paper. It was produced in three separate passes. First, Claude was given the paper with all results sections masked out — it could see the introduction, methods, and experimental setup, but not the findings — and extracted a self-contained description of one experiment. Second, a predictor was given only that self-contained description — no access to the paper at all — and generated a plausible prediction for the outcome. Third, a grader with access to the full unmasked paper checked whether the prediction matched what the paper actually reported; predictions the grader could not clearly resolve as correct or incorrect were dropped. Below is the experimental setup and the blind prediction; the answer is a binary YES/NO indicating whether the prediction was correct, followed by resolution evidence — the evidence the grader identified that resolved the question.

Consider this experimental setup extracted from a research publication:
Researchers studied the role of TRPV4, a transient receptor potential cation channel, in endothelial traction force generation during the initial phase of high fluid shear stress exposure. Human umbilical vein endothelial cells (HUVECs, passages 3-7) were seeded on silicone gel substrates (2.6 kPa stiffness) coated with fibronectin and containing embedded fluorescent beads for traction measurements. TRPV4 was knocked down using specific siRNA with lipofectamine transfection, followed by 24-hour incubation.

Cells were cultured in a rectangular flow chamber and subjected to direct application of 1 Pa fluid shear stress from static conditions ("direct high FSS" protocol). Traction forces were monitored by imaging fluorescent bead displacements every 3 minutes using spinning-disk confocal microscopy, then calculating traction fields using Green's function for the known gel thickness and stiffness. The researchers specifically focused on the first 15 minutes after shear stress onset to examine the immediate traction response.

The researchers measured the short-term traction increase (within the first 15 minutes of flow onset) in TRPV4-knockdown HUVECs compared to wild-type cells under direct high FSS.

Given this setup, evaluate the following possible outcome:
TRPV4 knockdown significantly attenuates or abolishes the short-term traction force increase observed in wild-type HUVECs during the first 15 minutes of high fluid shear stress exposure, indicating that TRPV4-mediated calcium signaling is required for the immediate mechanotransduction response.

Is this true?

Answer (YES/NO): YES